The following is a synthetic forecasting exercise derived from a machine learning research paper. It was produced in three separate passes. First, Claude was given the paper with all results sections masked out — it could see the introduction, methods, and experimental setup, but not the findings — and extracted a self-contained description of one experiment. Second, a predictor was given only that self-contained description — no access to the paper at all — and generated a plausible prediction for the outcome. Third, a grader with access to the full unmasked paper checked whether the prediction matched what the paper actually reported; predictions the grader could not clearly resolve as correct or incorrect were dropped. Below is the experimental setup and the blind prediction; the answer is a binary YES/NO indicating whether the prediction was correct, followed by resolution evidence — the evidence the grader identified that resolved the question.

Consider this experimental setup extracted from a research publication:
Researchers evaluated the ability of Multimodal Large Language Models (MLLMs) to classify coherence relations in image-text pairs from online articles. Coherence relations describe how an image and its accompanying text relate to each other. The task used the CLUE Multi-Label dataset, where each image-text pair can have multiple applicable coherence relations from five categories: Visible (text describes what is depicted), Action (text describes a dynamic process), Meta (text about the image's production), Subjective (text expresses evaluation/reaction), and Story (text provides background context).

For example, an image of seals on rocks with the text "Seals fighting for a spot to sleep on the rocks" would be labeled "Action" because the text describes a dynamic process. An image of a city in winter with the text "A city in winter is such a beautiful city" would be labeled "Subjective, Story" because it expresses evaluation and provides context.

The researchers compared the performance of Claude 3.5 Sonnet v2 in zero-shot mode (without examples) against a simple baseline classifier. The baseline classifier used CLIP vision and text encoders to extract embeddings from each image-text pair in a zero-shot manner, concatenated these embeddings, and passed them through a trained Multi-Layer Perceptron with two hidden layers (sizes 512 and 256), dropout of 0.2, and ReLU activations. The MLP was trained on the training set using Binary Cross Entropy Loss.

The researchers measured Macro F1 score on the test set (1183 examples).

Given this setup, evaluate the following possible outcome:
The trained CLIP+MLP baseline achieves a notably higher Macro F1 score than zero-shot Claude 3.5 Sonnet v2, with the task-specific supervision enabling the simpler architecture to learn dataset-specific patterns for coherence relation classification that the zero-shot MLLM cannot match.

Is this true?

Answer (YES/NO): YES